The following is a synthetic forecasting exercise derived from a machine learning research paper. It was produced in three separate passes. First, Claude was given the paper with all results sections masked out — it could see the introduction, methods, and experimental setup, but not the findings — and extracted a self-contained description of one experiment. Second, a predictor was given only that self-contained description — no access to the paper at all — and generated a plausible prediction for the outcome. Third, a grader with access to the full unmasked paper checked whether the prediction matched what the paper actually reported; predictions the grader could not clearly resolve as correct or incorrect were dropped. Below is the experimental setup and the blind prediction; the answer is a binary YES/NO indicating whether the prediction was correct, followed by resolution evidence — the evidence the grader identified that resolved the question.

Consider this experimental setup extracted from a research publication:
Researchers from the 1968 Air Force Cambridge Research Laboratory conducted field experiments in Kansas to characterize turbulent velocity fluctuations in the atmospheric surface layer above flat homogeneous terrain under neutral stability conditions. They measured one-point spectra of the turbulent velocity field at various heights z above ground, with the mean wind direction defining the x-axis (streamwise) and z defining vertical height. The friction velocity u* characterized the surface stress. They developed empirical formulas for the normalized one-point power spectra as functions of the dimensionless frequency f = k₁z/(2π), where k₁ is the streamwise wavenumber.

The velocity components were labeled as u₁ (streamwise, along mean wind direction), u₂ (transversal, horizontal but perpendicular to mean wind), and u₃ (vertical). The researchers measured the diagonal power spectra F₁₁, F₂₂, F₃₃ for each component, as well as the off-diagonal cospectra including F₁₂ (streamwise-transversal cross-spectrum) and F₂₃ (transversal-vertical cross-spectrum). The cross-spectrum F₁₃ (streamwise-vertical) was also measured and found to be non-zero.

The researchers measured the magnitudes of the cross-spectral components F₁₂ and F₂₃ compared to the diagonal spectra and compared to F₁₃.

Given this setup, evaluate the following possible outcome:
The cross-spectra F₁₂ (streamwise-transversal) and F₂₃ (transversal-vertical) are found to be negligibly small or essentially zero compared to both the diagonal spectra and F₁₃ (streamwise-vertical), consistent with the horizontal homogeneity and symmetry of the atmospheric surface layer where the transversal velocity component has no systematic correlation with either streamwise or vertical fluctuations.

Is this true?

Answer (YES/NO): YES